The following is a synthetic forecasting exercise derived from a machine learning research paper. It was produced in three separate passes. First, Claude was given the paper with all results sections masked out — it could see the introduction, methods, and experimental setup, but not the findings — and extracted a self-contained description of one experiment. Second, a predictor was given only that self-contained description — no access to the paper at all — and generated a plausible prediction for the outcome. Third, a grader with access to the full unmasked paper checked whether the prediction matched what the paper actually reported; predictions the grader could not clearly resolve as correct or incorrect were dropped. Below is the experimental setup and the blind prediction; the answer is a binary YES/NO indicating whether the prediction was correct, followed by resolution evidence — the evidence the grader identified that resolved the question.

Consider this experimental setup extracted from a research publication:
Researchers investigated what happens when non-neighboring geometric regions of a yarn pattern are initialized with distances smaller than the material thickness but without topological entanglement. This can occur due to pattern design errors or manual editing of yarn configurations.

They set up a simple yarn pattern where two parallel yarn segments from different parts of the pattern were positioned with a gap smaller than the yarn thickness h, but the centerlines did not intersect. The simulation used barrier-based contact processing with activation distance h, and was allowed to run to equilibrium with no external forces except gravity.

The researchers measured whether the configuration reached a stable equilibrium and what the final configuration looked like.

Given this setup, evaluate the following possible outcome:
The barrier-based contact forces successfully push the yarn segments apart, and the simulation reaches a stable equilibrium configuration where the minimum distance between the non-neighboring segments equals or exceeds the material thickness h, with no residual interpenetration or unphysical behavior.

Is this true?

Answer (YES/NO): YES